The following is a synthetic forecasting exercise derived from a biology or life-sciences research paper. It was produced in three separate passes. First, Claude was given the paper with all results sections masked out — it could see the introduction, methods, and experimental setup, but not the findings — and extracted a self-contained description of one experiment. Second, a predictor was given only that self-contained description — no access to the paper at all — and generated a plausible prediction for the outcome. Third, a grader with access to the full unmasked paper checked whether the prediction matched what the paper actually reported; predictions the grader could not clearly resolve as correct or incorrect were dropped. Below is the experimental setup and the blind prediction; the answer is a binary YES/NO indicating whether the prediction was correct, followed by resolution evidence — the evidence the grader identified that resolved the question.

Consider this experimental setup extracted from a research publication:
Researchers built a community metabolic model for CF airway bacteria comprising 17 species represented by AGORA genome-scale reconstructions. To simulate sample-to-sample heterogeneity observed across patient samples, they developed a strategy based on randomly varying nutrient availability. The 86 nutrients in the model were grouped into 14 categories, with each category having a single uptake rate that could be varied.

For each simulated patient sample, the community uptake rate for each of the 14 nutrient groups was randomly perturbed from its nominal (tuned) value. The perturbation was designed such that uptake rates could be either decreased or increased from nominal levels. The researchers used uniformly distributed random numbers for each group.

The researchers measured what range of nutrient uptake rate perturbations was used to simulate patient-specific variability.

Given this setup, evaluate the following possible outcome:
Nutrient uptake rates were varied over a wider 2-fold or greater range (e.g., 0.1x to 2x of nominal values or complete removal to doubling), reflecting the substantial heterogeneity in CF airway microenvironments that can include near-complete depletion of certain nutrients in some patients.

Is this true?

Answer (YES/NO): YES